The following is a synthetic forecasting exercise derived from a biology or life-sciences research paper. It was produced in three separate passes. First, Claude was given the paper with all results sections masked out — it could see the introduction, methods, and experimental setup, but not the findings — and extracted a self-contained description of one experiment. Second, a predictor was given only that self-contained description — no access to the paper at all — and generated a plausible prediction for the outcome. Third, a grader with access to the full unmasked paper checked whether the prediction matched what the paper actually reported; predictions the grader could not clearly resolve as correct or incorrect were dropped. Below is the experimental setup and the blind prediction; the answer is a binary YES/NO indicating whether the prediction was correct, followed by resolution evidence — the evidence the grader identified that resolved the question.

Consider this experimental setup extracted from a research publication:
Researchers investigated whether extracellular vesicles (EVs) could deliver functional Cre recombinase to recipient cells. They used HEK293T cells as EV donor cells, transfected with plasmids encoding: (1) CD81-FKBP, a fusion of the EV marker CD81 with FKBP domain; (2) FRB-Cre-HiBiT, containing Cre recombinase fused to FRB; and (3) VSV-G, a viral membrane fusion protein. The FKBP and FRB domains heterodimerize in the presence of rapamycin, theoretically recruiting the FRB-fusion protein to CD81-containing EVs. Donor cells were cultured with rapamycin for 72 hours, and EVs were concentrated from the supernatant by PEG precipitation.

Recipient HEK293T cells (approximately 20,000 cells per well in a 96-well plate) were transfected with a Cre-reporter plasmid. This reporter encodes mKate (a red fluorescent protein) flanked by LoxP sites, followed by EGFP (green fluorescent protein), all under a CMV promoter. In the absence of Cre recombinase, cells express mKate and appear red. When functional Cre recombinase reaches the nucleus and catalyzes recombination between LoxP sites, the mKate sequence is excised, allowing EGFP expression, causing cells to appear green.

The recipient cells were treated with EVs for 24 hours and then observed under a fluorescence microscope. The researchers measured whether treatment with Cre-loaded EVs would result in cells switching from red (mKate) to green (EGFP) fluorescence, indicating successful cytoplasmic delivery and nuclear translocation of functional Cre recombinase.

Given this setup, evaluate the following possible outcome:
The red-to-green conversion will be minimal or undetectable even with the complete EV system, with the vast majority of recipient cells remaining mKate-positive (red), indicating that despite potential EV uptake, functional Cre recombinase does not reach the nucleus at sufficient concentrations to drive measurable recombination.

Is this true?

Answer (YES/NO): NO